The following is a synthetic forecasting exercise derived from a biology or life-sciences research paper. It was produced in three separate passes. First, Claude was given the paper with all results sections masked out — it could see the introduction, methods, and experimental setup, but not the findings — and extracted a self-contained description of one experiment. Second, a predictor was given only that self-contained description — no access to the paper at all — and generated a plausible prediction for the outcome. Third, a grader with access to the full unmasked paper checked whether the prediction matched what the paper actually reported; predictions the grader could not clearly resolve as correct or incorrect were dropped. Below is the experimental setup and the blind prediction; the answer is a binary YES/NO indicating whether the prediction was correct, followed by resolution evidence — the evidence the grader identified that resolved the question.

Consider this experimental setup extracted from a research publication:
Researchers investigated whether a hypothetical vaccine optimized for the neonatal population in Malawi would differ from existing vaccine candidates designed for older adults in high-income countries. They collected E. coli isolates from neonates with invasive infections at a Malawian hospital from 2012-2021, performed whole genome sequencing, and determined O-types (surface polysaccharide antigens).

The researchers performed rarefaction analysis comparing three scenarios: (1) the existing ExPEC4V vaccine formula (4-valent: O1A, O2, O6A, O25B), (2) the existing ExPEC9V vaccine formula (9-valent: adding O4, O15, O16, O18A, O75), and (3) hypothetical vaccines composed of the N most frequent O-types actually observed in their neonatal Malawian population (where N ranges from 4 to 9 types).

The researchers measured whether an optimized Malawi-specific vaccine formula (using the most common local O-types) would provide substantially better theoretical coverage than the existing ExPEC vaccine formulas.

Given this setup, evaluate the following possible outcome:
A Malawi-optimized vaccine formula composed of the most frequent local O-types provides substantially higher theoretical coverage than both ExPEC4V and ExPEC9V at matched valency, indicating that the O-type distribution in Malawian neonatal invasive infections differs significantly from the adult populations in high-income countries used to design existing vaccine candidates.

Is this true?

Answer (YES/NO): YES